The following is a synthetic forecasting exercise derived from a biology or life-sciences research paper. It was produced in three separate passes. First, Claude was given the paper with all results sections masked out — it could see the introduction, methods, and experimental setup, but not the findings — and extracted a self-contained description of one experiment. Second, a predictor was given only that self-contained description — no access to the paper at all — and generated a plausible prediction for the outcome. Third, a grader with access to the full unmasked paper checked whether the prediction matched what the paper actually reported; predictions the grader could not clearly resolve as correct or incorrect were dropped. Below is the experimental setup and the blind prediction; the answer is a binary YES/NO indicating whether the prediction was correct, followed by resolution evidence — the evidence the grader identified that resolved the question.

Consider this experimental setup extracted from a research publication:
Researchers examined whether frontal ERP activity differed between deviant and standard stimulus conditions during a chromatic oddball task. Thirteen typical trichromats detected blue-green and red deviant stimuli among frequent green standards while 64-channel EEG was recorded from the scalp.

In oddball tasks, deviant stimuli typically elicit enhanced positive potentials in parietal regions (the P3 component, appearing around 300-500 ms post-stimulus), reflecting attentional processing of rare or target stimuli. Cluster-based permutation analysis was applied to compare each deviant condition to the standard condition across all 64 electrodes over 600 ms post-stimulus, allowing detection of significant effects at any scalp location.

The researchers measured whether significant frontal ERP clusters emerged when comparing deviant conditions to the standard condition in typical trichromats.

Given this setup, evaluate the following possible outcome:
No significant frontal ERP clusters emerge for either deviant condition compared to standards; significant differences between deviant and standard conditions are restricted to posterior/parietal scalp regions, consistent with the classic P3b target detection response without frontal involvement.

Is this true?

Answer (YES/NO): NO